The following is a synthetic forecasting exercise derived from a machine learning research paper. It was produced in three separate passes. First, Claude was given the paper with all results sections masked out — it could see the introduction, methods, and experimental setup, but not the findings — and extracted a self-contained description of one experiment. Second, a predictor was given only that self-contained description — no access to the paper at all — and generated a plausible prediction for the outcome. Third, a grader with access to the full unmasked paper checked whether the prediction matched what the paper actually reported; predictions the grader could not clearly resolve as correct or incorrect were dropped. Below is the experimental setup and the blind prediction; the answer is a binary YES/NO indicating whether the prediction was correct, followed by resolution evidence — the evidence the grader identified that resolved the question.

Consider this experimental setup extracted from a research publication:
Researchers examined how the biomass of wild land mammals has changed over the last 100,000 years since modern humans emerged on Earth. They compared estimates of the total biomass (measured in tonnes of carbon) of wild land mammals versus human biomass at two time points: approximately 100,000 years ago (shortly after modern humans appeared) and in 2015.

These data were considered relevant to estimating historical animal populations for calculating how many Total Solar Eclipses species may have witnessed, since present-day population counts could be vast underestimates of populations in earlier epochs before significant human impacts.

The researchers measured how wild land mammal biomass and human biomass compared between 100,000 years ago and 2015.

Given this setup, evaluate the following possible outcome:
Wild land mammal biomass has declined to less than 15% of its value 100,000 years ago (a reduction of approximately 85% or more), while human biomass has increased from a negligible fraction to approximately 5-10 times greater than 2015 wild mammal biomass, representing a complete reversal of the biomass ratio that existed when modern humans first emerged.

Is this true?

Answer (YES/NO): NO